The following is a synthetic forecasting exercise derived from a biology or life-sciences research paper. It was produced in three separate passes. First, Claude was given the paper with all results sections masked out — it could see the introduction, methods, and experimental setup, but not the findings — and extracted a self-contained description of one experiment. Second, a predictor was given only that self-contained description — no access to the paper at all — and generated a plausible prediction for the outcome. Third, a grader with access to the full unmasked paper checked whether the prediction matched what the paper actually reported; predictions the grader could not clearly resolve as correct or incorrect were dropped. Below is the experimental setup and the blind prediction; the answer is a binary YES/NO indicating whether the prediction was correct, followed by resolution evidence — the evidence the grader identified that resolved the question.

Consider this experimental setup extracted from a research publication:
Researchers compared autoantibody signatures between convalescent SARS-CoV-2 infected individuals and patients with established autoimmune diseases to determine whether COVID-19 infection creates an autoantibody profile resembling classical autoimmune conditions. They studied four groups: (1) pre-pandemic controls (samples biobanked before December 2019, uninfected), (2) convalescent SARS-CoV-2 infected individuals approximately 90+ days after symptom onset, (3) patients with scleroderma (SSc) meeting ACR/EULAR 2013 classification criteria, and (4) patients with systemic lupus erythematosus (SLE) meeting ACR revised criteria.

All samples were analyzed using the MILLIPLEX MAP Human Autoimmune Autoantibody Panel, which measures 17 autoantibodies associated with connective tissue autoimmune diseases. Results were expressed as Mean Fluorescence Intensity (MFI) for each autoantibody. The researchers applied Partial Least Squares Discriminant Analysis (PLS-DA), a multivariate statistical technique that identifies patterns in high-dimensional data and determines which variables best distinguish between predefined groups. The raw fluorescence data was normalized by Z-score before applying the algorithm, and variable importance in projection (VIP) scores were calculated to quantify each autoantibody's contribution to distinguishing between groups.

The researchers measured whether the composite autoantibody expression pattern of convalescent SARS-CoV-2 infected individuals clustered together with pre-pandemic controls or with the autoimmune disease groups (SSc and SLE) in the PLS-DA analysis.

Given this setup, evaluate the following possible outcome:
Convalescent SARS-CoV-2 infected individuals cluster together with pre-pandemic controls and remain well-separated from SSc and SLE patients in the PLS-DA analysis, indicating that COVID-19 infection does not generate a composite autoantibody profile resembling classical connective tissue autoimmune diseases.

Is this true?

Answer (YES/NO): YES